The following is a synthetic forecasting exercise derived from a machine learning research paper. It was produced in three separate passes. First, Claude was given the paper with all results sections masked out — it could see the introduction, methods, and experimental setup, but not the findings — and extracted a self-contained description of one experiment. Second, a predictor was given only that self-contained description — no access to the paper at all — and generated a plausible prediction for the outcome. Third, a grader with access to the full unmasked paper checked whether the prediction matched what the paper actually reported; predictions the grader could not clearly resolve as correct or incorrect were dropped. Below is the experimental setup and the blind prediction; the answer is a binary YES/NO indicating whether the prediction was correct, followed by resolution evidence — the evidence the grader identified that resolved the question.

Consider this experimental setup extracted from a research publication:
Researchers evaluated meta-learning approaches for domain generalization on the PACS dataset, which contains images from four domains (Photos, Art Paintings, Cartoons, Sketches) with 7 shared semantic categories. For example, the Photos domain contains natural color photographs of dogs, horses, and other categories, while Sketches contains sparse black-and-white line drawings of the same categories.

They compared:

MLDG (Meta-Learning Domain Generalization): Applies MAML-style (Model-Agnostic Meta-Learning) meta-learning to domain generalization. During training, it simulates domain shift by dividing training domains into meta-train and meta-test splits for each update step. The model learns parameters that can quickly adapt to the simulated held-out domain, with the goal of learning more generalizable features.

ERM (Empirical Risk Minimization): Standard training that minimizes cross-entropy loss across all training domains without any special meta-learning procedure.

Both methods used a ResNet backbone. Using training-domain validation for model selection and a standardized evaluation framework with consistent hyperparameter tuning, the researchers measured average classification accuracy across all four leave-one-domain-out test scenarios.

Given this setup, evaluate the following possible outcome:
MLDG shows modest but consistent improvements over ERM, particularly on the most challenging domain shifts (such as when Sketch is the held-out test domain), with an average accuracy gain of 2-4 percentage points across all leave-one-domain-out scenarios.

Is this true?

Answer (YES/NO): NO